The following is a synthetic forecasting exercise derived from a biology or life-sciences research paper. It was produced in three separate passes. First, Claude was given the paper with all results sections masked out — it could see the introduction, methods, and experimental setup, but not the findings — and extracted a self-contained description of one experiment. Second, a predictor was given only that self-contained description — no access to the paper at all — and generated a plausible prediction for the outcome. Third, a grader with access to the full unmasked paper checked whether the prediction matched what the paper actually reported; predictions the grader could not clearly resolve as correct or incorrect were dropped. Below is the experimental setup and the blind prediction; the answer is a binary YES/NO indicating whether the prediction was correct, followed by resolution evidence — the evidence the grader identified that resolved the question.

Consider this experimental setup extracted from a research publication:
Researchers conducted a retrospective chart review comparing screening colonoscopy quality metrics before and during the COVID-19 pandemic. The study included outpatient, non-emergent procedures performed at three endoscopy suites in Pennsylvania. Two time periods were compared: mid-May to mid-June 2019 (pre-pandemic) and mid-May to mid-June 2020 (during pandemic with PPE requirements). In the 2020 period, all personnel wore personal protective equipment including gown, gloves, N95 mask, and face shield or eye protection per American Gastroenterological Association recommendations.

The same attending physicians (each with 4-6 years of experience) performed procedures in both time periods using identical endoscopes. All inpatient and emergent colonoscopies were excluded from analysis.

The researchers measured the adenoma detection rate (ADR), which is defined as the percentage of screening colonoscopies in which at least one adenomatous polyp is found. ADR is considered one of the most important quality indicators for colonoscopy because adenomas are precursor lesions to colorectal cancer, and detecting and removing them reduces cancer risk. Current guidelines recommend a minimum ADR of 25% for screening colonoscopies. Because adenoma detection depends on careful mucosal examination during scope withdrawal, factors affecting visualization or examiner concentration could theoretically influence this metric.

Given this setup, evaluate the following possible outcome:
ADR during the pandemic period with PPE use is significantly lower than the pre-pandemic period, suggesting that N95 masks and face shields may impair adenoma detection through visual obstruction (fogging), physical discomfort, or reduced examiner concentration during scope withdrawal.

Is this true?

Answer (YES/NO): NO